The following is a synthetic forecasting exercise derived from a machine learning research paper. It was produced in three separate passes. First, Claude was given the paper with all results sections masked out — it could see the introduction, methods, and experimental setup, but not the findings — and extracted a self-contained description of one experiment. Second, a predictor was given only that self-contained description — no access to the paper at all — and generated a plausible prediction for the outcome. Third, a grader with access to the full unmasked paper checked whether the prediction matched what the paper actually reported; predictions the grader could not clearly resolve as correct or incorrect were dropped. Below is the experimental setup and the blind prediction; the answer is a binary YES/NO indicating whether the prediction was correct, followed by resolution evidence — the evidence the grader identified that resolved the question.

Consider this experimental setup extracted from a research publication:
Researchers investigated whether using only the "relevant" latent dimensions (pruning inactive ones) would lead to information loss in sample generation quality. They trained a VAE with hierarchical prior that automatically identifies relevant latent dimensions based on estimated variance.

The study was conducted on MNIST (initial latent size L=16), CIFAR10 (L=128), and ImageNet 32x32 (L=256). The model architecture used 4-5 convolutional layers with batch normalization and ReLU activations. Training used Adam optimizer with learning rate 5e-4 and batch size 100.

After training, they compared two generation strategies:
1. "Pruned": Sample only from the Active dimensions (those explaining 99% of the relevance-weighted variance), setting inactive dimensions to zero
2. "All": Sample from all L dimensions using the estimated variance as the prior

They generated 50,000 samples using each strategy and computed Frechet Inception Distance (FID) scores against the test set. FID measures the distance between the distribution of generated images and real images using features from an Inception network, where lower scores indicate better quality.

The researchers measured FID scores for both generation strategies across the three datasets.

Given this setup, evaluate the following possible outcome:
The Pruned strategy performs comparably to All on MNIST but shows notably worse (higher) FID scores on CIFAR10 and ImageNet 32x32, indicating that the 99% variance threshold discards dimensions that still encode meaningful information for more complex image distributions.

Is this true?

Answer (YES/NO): NO